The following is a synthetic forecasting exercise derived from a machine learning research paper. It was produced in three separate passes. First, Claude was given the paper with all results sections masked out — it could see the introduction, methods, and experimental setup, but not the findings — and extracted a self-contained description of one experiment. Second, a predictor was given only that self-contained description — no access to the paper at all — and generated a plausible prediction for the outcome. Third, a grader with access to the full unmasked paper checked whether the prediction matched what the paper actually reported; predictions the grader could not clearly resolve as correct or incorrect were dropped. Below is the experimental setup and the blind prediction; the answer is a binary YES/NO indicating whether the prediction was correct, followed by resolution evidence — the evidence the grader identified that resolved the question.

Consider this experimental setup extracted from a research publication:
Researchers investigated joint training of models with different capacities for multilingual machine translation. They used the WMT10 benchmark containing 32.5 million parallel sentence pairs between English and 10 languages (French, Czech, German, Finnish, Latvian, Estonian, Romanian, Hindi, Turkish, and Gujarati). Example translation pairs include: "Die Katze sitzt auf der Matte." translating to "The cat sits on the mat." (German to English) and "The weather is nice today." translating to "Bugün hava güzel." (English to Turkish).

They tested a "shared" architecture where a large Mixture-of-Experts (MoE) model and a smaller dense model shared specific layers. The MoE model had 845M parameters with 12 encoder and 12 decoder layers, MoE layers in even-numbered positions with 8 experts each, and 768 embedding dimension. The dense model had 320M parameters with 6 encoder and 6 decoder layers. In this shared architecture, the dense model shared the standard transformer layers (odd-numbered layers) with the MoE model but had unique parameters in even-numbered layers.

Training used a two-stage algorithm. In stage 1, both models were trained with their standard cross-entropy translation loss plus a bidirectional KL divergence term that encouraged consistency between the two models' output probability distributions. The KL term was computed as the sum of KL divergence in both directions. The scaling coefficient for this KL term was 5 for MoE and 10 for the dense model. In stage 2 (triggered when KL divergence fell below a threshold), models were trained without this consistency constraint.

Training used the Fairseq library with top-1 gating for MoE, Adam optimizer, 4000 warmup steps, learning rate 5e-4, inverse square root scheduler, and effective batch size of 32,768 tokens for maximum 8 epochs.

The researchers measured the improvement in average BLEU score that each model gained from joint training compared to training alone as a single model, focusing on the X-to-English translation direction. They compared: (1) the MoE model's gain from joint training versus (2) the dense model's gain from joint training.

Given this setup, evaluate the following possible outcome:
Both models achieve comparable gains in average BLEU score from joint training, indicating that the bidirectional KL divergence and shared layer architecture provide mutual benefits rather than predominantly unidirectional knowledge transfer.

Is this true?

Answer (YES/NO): NO